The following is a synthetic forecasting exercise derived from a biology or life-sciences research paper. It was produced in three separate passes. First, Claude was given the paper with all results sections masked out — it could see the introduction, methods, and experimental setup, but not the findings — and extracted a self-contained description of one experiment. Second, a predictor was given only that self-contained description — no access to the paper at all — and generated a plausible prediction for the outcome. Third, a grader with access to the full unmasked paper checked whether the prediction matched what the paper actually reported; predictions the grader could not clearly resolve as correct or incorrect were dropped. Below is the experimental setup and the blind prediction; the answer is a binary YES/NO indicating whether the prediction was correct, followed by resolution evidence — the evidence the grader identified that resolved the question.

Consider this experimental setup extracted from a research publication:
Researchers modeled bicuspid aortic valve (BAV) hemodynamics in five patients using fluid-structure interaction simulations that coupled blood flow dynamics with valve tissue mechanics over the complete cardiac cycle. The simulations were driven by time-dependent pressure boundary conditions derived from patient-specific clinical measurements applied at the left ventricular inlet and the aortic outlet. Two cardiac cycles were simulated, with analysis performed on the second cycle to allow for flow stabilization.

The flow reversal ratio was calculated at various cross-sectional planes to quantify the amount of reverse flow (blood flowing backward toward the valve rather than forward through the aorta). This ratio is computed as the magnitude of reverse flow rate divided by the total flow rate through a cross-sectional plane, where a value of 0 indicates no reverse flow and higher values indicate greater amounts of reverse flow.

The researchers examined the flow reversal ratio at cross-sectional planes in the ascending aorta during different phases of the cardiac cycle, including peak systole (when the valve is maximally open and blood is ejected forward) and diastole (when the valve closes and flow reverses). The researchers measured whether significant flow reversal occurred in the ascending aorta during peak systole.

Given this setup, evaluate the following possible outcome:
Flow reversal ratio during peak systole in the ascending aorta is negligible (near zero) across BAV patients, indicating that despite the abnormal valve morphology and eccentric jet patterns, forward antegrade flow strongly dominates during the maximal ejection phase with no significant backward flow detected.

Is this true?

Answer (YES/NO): YES